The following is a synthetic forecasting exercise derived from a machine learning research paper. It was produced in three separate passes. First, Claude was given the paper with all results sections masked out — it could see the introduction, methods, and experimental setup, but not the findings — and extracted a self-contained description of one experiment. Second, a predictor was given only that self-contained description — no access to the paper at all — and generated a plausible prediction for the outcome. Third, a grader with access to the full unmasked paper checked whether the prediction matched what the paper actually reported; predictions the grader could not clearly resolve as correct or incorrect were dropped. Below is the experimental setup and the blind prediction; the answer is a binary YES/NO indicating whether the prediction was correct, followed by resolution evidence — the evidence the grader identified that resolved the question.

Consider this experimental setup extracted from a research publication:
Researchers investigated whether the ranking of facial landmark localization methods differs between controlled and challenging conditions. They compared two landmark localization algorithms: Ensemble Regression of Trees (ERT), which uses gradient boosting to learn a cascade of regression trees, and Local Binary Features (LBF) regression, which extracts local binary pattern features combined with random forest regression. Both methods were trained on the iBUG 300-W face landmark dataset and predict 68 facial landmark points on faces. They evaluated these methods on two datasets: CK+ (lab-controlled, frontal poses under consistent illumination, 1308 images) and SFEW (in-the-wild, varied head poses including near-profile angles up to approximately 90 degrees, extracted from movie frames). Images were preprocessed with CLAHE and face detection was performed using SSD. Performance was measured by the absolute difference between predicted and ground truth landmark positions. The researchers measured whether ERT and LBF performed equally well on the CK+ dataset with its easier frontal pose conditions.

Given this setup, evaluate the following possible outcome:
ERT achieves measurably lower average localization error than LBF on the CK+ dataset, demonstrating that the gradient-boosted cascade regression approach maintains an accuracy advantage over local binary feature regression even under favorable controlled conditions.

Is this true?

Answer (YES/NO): NO